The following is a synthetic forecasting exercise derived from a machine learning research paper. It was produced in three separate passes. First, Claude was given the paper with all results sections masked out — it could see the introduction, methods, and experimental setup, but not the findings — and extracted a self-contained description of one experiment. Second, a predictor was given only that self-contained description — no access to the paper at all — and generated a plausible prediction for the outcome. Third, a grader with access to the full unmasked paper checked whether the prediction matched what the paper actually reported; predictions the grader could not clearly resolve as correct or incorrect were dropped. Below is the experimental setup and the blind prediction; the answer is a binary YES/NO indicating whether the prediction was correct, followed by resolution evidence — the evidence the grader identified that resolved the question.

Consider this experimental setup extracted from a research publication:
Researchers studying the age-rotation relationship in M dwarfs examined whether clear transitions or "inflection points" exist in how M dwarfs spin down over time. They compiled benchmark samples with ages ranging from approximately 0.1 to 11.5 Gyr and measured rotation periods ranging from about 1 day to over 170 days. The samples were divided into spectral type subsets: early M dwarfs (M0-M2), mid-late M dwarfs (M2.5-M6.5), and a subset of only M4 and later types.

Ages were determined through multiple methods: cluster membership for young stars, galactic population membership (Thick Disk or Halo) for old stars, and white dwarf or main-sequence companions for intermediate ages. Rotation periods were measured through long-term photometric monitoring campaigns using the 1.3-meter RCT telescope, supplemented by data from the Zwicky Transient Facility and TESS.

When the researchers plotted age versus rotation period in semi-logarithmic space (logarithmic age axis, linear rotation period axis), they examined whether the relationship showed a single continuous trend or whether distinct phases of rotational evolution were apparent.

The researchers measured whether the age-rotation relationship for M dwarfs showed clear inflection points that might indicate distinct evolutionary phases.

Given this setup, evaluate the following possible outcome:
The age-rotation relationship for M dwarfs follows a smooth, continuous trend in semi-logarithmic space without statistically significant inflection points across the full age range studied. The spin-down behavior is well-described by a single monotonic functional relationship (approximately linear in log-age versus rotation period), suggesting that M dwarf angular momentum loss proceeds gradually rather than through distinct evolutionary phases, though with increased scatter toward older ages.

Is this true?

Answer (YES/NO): NO